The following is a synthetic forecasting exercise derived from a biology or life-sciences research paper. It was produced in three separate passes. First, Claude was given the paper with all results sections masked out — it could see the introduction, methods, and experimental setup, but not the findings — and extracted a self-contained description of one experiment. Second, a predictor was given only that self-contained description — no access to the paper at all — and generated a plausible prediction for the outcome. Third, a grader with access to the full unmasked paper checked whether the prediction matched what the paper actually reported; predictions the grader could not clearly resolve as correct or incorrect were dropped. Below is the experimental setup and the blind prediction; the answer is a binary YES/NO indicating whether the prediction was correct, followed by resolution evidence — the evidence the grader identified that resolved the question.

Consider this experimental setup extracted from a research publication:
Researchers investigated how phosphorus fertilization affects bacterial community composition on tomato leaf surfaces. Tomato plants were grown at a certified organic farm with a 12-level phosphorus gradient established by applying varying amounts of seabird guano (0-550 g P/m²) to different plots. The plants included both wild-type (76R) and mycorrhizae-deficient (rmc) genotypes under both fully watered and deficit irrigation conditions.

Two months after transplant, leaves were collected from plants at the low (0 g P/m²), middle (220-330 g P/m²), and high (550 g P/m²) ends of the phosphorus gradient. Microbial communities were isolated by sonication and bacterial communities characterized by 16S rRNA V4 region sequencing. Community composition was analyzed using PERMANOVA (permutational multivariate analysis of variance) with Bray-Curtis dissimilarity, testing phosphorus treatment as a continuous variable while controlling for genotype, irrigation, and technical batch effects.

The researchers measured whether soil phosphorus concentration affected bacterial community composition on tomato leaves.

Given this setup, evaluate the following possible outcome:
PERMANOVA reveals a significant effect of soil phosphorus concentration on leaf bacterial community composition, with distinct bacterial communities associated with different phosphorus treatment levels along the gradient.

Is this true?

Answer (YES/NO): NO